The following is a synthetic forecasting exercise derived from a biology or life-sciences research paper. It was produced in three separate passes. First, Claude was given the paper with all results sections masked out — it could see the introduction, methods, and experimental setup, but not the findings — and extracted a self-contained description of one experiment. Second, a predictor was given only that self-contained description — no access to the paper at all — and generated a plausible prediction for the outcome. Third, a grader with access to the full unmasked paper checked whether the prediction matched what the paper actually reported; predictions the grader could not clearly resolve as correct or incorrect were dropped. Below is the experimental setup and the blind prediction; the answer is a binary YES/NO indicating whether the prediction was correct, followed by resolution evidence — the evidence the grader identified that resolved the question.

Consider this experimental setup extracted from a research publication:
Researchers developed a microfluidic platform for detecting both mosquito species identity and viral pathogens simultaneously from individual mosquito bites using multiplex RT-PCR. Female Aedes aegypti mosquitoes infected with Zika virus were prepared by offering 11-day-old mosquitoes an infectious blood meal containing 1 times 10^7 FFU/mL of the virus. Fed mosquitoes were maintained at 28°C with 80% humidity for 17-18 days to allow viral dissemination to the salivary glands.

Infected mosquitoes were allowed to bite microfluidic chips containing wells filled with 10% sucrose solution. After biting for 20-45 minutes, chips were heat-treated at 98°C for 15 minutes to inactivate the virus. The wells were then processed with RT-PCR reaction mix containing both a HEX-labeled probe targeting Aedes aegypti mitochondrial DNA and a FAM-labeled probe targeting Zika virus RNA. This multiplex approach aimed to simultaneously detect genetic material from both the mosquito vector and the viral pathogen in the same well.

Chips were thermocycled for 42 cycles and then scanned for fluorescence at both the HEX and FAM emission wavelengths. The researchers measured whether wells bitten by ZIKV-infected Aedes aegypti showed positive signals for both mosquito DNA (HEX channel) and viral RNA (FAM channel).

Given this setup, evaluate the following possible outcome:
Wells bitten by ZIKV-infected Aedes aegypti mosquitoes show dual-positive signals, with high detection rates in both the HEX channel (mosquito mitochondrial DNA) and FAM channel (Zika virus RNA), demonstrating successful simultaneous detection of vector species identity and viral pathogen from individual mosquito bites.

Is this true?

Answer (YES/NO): NO